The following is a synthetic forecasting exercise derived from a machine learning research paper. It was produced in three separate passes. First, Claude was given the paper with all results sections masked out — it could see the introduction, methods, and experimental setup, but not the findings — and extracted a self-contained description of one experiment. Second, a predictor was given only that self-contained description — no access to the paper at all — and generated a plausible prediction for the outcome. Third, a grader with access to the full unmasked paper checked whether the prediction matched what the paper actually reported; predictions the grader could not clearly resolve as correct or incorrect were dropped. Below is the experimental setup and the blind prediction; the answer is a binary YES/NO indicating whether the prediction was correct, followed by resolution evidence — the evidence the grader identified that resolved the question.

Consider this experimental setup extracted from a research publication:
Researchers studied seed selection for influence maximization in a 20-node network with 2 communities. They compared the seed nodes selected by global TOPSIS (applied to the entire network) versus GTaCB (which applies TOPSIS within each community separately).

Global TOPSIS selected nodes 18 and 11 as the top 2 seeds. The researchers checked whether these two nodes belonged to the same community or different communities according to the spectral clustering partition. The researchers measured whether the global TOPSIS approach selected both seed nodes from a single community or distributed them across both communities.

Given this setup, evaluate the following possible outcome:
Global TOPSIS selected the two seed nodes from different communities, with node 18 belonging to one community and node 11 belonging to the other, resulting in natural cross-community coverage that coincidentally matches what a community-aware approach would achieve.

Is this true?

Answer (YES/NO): NO